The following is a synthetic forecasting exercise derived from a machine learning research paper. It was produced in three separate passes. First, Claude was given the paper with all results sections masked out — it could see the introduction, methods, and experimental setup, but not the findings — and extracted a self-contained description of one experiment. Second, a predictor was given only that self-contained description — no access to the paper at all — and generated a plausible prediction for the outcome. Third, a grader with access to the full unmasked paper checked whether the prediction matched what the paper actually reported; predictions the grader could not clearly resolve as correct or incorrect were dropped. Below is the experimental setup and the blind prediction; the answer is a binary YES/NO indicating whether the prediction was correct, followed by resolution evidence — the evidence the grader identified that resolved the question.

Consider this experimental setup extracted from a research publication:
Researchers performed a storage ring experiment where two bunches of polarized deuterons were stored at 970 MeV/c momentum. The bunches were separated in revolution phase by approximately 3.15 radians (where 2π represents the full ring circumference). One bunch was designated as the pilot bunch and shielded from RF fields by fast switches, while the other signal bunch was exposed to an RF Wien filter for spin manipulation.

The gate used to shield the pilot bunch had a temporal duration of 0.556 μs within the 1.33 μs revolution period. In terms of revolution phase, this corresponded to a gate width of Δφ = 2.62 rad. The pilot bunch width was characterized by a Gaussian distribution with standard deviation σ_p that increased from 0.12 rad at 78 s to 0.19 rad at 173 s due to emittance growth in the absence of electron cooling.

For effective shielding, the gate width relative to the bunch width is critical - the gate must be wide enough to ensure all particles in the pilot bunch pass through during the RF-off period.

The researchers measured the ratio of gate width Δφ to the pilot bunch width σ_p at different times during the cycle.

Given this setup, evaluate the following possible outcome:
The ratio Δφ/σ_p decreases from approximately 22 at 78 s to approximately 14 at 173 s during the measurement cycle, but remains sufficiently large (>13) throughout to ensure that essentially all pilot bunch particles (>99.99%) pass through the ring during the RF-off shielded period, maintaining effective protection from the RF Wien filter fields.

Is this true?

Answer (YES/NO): YES